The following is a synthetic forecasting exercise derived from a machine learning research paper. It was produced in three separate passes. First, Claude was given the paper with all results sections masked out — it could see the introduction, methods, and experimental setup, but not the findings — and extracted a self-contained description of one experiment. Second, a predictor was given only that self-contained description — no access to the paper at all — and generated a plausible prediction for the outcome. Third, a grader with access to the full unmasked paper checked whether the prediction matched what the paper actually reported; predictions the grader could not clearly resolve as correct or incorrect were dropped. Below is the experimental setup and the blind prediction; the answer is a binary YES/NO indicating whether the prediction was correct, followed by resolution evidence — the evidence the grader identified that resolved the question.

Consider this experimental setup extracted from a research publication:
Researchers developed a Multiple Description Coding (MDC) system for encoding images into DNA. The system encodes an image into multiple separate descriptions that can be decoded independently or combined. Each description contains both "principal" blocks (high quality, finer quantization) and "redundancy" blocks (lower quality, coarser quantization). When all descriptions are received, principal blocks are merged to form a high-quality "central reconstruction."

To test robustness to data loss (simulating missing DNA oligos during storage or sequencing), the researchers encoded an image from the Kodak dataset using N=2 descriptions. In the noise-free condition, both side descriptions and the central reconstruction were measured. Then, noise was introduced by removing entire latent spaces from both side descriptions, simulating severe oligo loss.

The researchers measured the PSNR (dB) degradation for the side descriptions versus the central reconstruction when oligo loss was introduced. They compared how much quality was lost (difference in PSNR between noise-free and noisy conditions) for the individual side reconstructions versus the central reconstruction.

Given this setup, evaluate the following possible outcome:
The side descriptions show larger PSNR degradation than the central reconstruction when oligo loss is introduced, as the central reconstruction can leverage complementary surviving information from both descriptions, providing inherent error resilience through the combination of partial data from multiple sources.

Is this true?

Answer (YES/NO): YES